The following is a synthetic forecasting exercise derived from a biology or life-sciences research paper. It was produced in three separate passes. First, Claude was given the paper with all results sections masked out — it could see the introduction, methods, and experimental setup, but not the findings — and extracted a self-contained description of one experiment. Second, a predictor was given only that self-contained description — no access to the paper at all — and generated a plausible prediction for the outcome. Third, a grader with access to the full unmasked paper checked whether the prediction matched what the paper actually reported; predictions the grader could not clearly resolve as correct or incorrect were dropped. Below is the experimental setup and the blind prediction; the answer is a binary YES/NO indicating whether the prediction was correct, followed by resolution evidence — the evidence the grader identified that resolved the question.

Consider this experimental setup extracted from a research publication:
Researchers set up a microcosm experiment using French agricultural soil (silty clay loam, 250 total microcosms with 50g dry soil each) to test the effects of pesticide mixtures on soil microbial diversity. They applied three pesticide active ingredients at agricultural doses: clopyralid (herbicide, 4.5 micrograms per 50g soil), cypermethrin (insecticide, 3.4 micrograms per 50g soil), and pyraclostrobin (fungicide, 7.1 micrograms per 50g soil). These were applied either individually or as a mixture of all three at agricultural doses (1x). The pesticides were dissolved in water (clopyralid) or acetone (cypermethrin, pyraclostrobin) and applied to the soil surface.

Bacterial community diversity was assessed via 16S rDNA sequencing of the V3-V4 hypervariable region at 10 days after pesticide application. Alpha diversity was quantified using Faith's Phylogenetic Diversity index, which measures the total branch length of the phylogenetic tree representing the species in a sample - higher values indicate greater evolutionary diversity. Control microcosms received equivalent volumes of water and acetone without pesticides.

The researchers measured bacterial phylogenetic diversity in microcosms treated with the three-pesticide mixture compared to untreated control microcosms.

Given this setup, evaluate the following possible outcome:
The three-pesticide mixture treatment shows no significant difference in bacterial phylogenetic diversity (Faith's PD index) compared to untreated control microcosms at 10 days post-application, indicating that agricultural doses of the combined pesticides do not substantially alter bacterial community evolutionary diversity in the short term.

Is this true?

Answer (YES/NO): YES